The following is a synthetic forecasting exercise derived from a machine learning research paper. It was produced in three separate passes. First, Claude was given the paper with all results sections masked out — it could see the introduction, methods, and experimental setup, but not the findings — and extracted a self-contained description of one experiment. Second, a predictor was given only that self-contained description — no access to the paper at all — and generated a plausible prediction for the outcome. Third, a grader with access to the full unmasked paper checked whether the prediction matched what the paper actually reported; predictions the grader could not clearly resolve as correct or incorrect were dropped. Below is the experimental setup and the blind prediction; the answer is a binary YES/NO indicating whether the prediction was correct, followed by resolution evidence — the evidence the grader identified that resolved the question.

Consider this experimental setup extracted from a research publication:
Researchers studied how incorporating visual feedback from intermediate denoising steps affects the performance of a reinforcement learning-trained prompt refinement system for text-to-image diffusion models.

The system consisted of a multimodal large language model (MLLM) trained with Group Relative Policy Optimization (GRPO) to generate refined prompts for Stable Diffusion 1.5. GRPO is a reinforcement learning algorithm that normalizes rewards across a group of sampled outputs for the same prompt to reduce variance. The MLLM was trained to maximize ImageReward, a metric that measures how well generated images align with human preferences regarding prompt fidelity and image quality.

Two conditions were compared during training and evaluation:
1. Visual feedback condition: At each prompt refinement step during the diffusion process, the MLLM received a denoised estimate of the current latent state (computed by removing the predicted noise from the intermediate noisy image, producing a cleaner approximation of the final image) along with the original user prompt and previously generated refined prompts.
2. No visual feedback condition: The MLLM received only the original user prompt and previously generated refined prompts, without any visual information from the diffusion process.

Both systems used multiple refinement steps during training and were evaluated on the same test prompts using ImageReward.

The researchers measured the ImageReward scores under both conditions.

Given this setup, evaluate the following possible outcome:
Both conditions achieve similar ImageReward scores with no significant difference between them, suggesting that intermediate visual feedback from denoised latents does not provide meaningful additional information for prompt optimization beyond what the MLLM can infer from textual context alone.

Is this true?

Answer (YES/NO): NO